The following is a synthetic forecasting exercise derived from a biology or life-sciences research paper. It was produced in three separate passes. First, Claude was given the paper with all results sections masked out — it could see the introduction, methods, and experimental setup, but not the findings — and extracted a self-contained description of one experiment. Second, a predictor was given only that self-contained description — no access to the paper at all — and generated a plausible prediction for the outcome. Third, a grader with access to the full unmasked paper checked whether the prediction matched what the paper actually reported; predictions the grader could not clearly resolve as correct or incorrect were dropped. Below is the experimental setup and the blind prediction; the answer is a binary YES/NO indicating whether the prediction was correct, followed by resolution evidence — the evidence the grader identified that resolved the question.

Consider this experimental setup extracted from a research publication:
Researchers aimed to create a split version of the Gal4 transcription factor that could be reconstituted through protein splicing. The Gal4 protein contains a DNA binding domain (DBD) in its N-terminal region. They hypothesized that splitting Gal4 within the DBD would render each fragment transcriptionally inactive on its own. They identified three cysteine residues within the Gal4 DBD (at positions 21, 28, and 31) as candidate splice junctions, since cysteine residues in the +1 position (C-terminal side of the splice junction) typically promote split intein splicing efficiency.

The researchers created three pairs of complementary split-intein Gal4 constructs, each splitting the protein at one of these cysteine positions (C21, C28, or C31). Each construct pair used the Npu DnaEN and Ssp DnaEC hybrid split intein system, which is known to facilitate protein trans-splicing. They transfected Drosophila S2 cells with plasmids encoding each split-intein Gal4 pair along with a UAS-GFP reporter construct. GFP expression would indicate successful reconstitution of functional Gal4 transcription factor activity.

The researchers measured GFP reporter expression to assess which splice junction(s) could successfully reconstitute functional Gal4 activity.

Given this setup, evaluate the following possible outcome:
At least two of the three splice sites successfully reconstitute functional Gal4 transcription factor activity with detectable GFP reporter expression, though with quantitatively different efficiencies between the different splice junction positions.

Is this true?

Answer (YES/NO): NO